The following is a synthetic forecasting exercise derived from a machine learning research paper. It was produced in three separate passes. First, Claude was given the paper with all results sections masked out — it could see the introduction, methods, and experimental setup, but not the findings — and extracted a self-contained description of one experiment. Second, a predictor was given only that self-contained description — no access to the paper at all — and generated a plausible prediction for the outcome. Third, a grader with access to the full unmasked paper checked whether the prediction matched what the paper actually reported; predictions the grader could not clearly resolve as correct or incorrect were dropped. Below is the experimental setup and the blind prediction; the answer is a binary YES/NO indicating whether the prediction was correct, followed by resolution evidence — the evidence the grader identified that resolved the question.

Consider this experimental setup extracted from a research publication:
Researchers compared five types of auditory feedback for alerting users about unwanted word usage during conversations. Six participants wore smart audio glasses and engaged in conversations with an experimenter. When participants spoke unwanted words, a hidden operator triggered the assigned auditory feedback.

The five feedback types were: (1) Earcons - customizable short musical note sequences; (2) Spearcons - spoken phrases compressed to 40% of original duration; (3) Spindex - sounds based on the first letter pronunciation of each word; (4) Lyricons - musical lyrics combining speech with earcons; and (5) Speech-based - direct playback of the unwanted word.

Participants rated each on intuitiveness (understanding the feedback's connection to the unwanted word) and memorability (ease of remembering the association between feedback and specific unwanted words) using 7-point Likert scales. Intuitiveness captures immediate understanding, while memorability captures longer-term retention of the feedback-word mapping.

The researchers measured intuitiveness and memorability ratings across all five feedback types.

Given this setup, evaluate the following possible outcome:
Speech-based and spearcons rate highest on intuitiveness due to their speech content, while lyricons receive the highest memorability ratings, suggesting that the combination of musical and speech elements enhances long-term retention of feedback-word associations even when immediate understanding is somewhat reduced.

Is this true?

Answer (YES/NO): NO